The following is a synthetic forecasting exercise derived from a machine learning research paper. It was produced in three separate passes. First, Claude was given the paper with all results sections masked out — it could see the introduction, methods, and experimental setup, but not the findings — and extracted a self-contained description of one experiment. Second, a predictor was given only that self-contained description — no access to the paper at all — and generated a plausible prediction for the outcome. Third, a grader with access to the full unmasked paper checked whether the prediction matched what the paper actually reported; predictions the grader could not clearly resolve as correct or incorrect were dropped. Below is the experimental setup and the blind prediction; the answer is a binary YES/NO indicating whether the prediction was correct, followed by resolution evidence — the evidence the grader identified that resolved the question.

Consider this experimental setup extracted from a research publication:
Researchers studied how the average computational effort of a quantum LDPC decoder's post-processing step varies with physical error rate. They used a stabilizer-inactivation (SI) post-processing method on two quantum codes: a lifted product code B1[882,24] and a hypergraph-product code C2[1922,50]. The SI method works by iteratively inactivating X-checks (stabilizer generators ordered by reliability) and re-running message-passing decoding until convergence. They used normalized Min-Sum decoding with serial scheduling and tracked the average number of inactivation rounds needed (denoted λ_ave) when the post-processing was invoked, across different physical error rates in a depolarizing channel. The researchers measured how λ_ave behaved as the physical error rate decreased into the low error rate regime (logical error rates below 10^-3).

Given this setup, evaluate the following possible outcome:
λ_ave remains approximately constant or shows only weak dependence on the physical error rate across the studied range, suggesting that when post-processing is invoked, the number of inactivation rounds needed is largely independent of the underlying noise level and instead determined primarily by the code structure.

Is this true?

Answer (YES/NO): NO